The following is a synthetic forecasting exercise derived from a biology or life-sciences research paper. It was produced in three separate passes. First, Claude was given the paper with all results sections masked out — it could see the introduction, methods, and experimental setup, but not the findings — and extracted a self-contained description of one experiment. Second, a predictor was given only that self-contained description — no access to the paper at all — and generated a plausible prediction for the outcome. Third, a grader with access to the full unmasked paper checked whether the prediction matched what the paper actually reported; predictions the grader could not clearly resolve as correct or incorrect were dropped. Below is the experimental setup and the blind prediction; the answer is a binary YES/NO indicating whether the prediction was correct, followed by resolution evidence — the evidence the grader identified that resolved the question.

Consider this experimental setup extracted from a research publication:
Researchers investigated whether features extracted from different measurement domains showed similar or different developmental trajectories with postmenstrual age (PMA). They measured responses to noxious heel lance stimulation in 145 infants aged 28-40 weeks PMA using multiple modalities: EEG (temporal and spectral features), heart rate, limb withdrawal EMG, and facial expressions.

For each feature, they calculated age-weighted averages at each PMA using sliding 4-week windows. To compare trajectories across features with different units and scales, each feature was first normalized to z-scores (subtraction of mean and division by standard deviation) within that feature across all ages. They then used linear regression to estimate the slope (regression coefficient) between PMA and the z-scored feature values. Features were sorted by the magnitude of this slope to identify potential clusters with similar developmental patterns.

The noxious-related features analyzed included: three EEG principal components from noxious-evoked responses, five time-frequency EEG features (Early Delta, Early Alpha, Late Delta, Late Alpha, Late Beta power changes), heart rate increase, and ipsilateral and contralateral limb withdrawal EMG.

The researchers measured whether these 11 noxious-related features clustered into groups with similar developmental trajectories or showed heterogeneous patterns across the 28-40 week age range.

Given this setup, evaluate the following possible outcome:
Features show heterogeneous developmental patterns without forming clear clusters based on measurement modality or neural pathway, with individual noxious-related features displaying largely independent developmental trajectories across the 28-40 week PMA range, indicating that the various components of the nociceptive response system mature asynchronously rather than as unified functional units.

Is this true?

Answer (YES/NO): NO